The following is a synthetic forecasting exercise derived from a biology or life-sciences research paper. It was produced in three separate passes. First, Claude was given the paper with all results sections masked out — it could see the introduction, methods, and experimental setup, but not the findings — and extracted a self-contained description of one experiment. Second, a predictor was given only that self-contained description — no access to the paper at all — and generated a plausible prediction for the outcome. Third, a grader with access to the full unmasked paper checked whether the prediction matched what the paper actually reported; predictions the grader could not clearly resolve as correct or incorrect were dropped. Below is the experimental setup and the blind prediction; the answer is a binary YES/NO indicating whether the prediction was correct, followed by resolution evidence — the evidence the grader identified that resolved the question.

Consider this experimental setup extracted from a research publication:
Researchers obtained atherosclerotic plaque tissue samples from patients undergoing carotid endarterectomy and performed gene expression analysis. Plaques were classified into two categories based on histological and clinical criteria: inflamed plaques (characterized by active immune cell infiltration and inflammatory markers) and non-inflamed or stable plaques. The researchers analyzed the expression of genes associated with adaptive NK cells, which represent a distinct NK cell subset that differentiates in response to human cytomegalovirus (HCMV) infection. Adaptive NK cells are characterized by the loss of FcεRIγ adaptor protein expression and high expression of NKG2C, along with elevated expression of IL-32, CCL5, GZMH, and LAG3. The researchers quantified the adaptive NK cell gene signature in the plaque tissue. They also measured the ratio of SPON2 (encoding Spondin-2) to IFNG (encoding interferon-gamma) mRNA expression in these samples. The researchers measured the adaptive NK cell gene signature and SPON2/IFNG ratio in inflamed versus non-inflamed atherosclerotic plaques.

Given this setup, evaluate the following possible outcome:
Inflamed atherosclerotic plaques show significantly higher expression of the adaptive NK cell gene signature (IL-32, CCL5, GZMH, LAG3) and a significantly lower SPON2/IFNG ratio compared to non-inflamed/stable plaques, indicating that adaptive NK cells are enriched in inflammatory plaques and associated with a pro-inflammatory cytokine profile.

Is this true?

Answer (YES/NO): YES